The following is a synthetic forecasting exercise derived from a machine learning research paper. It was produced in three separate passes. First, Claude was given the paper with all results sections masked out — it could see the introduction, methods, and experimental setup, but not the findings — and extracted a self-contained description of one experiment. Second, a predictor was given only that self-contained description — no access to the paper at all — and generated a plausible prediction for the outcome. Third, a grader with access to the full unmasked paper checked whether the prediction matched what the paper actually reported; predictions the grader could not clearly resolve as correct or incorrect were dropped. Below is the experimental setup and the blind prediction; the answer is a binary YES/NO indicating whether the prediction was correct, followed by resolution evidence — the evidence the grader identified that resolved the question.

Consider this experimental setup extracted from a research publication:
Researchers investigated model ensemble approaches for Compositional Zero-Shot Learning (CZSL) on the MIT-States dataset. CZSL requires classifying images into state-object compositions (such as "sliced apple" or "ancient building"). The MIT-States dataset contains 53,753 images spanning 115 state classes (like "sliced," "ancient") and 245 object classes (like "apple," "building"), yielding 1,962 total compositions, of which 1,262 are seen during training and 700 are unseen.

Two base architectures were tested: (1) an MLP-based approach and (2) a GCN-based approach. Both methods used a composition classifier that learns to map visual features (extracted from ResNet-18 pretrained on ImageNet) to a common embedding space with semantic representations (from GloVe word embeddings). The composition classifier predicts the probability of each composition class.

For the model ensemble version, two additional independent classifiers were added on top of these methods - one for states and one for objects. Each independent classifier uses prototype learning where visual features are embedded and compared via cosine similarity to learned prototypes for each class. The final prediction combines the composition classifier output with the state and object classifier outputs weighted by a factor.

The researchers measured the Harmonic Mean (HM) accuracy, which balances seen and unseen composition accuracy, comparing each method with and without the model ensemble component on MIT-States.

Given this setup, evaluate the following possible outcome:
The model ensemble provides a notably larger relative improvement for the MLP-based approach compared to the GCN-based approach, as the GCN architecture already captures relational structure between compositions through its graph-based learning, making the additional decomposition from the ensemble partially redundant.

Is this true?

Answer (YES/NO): NO